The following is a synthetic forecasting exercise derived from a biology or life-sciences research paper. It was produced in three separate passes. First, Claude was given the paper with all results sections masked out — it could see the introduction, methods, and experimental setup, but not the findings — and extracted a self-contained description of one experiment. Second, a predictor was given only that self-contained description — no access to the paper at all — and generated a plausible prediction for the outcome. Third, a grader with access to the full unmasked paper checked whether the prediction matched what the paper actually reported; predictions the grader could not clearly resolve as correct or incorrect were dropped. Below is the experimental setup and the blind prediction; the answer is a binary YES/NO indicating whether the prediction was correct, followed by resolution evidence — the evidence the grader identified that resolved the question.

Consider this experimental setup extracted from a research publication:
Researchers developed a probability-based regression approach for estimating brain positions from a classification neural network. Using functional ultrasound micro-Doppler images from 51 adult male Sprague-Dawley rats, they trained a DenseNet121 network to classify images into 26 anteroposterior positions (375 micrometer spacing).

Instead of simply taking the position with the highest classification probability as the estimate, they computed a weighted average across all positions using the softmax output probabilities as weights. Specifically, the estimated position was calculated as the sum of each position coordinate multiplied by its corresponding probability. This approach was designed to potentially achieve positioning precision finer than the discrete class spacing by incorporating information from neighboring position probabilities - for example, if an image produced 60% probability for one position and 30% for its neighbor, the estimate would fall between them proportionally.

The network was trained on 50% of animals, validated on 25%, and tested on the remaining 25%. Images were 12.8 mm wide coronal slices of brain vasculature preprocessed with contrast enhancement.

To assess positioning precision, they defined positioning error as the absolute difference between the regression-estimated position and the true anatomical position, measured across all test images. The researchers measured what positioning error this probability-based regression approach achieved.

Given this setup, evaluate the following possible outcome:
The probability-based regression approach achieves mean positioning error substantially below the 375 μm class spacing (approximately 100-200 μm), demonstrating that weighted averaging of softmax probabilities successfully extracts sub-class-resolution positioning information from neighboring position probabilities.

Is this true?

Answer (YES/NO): YES